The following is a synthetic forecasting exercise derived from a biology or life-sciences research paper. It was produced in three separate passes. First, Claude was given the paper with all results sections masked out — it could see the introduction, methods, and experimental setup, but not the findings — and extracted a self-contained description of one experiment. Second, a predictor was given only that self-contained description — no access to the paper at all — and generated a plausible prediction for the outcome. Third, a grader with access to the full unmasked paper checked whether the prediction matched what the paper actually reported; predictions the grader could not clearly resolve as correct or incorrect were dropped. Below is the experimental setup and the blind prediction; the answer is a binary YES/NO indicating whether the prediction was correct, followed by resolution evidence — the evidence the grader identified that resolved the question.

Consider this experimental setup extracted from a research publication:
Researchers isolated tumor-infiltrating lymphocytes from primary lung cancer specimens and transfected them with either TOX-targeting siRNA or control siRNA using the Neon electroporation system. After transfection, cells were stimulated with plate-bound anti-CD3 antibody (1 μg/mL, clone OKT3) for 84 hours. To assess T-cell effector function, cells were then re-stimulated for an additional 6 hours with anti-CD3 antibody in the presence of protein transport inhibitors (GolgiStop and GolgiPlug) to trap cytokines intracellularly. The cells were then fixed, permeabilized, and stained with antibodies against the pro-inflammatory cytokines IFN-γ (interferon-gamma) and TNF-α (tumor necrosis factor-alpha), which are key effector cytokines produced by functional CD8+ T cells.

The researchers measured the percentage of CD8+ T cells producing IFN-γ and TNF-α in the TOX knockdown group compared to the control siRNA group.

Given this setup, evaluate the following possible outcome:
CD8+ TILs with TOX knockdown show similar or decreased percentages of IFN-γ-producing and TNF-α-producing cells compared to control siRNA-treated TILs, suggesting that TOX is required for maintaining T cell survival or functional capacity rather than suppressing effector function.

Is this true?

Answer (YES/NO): NO